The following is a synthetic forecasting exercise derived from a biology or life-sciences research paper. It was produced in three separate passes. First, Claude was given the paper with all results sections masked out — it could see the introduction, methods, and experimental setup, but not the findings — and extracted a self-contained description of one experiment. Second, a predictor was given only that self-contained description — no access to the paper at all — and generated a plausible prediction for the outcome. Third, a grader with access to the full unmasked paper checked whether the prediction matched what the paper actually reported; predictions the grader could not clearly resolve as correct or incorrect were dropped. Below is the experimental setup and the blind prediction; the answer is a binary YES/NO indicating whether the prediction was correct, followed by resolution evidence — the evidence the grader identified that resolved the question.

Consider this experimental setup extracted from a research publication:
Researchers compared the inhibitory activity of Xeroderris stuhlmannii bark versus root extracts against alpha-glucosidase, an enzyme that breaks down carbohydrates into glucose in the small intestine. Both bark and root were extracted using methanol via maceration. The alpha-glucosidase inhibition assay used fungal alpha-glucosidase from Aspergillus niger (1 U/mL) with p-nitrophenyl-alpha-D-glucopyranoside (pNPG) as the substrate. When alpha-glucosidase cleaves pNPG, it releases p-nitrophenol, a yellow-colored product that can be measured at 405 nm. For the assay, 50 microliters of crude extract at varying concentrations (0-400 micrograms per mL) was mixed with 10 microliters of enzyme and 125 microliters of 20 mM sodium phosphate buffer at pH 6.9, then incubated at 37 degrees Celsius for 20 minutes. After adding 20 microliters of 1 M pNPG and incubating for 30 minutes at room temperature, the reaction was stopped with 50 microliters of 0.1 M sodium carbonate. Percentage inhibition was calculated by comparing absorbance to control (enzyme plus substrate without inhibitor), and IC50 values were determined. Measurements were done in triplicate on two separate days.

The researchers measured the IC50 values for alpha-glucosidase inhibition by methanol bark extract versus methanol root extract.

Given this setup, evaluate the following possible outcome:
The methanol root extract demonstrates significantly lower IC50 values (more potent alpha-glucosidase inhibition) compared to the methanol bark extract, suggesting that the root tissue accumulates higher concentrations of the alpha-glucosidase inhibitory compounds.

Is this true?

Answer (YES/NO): NO